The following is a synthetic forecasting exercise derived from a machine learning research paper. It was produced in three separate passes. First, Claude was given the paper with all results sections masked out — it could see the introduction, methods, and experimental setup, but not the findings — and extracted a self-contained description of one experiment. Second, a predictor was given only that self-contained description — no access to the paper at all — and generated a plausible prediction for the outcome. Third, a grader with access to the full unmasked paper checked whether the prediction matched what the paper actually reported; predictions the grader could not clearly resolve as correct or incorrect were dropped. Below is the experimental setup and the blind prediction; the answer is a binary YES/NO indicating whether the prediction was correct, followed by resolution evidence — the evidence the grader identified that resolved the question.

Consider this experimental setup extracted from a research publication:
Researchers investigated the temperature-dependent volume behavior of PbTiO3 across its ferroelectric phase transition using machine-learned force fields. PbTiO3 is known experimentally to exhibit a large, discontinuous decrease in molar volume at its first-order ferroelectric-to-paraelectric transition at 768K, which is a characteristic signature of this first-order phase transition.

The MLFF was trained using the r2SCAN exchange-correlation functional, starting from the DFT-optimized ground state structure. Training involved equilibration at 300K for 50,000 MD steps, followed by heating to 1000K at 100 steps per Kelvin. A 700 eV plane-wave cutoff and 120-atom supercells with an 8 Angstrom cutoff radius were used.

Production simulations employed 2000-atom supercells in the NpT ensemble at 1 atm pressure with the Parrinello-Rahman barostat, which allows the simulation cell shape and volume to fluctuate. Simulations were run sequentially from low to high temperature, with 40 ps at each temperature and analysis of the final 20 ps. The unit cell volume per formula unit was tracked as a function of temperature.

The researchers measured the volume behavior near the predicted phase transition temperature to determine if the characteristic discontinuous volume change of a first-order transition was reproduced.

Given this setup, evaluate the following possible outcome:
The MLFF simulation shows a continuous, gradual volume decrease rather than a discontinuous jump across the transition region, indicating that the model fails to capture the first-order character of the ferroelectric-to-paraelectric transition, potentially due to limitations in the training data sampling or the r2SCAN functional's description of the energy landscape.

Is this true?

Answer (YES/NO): NO